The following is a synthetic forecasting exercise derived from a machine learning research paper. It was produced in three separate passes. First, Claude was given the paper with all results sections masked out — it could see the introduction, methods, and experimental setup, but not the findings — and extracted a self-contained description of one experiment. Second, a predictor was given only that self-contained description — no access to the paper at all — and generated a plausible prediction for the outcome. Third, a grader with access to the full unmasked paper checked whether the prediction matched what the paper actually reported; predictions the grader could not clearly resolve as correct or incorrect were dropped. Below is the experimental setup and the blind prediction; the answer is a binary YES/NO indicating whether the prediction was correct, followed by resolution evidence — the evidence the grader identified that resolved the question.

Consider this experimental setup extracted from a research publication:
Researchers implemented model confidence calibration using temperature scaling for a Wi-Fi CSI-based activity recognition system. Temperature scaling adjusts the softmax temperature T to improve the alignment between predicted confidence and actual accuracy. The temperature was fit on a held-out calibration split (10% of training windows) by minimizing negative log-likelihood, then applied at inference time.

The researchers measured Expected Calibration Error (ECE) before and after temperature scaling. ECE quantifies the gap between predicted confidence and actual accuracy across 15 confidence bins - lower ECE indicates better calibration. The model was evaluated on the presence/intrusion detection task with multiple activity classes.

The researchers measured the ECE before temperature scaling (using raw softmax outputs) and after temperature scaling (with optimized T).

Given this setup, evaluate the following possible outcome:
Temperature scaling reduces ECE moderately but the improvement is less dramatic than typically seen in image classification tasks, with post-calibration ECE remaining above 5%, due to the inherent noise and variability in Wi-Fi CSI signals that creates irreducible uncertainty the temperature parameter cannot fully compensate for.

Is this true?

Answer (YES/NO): NO